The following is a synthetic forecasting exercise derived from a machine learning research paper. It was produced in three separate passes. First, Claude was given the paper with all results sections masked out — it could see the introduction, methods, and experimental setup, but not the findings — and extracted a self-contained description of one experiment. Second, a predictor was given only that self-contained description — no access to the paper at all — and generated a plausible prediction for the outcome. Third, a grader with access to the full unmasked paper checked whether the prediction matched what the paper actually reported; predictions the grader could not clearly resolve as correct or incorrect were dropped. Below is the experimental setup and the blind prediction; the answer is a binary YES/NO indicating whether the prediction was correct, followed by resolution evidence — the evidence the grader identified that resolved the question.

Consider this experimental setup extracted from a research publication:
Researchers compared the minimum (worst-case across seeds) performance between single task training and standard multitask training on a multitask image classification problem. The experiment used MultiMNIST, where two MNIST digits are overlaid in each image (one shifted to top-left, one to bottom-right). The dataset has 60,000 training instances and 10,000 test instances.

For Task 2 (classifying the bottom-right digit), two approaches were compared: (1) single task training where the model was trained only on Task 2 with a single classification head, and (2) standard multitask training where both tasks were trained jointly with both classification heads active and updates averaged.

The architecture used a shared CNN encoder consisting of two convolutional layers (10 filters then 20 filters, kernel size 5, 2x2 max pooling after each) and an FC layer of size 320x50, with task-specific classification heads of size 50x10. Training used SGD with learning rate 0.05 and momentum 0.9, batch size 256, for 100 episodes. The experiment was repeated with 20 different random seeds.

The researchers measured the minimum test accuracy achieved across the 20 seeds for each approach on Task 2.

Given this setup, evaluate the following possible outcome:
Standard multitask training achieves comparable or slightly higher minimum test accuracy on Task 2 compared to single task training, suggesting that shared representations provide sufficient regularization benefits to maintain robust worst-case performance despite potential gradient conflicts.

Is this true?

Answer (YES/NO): YES